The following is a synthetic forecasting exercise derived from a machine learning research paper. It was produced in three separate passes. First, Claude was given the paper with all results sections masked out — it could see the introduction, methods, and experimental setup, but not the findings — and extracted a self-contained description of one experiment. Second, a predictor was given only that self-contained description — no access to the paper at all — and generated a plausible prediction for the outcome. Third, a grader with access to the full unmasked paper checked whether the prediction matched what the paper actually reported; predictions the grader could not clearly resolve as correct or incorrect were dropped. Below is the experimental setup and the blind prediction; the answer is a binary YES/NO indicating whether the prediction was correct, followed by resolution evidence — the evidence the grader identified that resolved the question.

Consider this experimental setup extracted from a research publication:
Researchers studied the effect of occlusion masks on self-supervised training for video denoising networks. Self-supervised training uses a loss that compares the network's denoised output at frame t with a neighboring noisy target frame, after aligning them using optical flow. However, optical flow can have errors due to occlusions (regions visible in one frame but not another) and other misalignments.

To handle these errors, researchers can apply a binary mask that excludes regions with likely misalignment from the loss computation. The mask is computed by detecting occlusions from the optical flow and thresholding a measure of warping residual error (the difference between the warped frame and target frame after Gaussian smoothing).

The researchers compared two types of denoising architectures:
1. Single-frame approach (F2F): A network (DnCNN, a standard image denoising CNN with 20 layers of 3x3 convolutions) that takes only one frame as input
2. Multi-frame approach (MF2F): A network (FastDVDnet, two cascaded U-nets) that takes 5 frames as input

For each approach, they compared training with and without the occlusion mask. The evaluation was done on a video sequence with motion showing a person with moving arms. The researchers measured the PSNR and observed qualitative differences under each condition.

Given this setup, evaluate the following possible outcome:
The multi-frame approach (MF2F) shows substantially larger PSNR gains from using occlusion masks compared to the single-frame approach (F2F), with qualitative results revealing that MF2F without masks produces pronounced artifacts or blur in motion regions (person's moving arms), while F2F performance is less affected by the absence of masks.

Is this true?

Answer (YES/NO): YES